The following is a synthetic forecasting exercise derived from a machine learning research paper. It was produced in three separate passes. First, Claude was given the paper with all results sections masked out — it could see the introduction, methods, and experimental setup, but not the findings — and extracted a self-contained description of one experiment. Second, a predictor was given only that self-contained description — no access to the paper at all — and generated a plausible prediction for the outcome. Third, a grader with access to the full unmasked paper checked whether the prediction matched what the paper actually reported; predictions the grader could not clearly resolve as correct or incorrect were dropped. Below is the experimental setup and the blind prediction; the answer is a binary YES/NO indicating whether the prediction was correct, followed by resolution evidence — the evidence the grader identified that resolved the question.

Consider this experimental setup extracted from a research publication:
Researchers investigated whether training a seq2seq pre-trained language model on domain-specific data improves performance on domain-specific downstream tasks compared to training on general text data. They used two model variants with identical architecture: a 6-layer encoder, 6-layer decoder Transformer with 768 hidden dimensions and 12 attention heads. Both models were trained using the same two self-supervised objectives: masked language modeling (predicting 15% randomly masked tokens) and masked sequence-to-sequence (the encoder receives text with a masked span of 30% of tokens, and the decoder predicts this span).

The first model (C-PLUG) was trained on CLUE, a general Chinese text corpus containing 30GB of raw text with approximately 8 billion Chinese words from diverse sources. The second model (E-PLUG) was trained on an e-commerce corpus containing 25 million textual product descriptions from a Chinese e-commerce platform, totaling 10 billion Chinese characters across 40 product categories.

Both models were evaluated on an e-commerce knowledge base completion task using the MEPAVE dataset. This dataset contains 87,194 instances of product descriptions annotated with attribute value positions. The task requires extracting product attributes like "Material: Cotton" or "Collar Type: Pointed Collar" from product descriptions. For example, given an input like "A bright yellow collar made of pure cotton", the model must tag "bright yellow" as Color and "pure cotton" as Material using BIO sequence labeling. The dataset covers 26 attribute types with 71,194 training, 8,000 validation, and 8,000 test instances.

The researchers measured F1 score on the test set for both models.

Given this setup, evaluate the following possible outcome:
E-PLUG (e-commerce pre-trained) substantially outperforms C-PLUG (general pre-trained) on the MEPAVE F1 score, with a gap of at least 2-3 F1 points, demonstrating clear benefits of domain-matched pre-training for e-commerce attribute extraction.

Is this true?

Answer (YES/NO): NO